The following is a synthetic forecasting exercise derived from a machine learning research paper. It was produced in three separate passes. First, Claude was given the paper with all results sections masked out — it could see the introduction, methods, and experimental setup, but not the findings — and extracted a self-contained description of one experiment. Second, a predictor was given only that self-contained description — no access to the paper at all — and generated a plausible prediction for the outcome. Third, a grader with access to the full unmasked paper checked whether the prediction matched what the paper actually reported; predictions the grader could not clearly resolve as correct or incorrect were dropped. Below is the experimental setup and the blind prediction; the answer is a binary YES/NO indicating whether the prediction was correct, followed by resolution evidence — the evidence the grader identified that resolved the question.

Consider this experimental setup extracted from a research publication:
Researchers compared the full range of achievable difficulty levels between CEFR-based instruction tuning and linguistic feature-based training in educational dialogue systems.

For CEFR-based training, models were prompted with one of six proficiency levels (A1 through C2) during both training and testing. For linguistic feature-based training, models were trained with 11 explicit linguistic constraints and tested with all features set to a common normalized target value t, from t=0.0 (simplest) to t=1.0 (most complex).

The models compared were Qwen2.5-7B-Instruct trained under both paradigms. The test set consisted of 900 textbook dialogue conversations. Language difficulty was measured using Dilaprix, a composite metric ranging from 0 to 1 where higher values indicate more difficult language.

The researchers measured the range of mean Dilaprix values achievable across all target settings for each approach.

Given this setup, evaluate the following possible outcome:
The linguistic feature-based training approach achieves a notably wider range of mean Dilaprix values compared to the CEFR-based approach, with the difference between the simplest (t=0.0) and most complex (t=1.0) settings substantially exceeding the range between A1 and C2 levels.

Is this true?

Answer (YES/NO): YES